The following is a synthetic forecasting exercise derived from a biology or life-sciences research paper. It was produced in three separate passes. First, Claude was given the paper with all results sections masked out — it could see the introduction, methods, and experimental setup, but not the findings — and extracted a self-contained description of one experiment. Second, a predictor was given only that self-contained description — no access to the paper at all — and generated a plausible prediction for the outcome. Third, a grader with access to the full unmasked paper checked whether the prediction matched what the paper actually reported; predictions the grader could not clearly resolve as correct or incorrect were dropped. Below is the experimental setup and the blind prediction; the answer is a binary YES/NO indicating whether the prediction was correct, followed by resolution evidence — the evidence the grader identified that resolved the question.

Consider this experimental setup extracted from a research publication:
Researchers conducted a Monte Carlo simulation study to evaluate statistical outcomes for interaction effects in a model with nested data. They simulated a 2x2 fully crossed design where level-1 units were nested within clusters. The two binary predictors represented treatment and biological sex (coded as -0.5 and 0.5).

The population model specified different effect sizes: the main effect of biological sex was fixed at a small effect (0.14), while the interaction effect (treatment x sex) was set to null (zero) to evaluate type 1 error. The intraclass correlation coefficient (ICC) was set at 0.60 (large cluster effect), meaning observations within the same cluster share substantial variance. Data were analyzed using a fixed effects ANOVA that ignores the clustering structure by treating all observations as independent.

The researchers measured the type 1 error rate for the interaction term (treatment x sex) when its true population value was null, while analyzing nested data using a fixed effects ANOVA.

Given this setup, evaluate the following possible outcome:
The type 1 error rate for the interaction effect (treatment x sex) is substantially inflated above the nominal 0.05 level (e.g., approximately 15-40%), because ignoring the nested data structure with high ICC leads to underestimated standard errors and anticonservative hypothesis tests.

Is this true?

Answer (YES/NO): NO